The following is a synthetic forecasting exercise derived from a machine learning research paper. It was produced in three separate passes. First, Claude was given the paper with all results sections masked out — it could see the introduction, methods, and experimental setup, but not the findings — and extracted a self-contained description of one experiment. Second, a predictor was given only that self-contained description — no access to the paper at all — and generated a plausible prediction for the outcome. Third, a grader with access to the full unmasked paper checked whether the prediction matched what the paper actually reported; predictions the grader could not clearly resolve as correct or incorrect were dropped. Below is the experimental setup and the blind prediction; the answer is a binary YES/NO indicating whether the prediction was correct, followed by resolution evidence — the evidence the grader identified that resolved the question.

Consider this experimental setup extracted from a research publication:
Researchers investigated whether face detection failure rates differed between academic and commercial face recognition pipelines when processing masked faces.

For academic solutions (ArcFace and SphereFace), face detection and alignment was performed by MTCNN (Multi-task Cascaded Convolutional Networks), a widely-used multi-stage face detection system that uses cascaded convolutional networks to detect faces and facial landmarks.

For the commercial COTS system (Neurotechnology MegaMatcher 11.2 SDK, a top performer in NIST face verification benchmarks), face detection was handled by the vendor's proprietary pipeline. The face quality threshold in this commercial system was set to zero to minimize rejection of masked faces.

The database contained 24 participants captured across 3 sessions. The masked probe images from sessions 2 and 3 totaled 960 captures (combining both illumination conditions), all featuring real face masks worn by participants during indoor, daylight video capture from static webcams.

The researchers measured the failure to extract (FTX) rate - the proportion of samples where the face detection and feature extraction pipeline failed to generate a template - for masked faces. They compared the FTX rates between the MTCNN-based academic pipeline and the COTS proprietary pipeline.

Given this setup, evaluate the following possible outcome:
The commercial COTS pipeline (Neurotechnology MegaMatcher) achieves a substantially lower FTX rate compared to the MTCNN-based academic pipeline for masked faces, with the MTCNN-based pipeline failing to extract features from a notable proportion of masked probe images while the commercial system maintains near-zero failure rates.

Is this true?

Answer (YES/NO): NO